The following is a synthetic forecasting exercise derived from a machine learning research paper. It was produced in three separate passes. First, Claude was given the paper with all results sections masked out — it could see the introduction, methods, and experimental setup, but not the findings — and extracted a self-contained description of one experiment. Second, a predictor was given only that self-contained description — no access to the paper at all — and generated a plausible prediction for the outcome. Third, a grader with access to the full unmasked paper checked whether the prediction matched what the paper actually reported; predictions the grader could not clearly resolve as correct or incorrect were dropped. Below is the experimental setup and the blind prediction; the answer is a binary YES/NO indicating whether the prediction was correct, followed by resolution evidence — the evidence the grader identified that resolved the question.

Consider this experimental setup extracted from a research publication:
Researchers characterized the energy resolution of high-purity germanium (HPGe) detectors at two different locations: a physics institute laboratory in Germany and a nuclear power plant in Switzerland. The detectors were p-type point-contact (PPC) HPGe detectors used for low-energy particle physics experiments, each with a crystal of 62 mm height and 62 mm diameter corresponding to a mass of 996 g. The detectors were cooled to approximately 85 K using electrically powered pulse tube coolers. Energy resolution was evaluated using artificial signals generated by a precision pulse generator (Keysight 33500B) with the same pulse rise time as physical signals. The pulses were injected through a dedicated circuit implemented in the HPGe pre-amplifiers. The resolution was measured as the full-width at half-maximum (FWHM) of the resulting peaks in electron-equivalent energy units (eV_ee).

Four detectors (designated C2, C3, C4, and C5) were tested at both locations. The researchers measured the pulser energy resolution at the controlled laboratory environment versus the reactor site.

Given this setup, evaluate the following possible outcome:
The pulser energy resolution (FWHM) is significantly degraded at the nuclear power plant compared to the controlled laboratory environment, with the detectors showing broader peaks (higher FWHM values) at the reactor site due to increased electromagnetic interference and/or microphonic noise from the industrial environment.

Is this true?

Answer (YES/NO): NO